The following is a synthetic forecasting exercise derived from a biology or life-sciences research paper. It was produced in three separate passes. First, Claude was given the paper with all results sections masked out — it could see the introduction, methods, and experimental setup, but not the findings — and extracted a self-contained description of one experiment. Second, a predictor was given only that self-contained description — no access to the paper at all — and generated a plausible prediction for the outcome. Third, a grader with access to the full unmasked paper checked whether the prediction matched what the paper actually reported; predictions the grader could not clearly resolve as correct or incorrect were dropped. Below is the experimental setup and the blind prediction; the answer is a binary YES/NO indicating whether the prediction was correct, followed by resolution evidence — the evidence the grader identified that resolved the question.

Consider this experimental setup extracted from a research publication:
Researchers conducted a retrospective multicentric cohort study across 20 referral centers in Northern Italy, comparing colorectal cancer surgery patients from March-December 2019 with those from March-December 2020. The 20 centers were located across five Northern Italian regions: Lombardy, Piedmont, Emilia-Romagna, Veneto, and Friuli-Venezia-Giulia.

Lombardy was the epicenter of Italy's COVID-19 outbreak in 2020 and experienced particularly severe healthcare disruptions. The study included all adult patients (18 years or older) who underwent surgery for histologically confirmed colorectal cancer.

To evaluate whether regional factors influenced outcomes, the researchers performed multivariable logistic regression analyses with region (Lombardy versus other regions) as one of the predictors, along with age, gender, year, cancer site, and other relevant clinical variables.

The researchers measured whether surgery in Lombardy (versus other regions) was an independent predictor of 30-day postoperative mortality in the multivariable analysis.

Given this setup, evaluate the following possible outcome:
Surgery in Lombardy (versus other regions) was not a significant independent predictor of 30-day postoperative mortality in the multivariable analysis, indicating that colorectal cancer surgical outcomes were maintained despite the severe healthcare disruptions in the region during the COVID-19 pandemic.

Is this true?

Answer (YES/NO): YES